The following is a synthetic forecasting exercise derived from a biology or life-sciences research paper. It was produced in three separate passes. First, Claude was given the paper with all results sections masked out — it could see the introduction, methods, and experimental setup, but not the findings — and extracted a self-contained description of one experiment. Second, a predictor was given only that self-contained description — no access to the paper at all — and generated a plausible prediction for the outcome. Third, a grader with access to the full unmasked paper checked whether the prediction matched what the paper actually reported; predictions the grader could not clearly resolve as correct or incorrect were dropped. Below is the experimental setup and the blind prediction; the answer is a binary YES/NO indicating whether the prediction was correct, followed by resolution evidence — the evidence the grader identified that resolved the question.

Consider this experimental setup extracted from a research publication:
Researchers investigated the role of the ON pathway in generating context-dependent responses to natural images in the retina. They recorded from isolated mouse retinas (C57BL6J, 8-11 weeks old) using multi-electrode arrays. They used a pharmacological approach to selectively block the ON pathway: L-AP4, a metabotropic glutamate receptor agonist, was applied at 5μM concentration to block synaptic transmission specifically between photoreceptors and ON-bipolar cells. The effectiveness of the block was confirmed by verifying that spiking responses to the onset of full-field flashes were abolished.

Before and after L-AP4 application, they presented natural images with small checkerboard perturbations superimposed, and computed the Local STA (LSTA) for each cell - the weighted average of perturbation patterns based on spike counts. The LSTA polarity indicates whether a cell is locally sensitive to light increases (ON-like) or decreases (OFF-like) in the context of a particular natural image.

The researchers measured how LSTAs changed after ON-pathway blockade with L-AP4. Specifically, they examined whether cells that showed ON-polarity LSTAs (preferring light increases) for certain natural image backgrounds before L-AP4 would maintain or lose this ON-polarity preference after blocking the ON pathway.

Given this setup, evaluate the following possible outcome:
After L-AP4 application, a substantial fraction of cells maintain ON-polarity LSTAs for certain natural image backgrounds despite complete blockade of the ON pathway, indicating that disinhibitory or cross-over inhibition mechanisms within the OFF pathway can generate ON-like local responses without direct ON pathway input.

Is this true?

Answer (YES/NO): NO